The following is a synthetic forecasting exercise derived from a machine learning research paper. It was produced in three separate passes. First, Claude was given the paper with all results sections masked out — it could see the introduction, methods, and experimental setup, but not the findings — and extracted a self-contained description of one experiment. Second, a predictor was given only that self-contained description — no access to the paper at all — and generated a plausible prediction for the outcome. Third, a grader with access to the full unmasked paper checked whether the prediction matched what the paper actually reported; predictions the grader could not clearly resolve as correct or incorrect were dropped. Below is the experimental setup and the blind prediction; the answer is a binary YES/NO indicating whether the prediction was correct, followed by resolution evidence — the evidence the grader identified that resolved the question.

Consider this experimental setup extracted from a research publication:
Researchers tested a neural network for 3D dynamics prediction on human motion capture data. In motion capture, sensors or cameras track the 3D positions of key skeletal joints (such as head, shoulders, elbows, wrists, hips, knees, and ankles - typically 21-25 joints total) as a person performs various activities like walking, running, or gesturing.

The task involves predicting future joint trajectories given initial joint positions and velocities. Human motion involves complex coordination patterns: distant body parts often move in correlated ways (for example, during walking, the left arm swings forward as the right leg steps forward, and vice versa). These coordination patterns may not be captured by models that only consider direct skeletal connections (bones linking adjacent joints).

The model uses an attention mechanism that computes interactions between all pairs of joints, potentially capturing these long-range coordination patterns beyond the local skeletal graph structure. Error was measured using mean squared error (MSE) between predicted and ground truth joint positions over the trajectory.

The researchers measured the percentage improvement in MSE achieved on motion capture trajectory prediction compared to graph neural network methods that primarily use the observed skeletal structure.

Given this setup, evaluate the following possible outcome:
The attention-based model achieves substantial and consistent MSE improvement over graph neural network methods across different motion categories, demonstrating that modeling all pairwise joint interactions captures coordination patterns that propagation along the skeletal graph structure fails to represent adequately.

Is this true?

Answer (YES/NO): YES